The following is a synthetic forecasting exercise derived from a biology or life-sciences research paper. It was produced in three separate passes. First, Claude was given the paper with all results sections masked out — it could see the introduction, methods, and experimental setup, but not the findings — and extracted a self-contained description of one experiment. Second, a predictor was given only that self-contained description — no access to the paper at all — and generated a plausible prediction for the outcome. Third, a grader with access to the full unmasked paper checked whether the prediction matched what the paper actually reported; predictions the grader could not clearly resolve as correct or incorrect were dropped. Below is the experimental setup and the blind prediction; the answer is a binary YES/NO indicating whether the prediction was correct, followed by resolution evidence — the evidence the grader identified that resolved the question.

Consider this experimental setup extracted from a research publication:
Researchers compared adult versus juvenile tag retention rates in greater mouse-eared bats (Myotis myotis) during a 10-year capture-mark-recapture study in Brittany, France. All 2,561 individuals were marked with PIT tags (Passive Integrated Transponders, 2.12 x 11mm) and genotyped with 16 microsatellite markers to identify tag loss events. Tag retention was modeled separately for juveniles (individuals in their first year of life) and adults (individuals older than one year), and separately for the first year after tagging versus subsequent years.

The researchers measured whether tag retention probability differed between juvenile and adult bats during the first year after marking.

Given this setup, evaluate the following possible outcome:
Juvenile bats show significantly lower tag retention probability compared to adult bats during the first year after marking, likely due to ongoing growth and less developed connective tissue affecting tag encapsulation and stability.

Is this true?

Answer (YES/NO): NO